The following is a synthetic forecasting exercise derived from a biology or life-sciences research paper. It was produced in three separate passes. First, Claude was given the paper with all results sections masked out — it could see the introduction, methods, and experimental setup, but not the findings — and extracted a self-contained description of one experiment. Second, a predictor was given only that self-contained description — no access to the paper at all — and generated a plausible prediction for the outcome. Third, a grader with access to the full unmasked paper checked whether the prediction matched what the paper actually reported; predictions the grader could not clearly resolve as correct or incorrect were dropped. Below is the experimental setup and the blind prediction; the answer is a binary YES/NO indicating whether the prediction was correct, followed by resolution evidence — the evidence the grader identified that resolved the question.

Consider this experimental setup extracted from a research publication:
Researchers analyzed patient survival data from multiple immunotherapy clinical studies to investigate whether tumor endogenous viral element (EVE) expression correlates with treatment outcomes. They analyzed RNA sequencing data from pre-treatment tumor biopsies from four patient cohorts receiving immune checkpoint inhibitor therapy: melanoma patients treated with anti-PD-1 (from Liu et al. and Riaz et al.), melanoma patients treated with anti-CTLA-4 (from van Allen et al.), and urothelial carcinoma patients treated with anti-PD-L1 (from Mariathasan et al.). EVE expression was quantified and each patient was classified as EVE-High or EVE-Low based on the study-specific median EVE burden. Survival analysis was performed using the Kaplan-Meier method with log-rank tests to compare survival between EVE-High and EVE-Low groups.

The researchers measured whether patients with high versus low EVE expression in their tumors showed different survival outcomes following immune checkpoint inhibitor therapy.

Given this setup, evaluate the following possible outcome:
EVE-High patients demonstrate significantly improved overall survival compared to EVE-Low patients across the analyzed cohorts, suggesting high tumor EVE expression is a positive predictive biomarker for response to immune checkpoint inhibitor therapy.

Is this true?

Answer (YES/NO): NO